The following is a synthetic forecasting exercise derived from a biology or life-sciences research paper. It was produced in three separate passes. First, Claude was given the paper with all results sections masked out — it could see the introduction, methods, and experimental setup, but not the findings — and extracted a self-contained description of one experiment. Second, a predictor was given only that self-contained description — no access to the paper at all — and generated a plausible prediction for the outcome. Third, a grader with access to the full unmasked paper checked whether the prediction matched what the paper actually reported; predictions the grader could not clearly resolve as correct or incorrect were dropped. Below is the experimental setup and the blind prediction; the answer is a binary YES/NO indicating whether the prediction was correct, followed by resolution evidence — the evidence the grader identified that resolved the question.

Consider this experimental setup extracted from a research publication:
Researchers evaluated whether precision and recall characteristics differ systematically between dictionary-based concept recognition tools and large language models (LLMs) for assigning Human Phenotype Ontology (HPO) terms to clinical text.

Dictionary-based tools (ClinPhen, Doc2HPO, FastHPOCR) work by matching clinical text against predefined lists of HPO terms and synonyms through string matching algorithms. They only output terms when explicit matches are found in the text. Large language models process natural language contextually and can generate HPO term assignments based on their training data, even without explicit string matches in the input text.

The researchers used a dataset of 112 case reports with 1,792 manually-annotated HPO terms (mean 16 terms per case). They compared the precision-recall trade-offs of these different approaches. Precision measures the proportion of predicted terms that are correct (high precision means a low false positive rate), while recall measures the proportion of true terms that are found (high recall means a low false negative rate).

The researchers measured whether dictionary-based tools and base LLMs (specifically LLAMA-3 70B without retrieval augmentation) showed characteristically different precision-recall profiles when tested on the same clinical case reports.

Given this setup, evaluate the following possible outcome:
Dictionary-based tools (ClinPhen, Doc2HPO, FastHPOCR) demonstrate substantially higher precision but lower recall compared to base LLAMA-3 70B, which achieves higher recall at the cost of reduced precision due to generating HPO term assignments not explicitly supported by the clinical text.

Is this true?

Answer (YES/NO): NO